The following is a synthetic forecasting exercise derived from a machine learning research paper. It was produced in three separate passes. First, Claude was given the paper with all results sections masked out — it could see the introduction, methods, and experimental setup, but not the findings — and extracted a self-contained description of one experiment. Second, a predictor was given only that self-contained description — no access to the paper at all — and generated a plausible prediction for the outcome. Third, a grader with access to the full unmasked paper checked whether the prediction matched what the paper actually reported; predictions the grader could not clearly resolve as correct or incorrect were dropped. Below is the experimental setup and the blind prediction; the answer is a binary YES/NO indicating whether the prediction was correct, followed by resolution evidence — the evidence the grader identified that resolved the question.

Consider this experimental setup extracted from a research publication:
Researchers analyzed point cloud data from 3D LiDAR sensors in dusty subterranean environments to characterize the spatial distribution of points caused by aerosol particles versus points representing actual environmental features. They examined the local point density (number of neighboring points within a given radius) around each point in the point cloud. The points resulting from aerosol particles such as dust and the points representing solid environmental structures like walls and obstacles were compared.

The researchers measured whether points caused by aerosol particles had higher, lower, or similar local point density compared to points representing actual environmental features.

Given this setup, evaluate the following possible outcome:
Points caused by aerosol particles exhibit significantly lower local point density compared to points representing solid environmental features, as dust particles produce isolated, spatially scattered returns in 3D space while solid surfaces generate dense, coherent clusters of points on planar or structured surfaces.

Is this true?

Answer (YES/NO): YES